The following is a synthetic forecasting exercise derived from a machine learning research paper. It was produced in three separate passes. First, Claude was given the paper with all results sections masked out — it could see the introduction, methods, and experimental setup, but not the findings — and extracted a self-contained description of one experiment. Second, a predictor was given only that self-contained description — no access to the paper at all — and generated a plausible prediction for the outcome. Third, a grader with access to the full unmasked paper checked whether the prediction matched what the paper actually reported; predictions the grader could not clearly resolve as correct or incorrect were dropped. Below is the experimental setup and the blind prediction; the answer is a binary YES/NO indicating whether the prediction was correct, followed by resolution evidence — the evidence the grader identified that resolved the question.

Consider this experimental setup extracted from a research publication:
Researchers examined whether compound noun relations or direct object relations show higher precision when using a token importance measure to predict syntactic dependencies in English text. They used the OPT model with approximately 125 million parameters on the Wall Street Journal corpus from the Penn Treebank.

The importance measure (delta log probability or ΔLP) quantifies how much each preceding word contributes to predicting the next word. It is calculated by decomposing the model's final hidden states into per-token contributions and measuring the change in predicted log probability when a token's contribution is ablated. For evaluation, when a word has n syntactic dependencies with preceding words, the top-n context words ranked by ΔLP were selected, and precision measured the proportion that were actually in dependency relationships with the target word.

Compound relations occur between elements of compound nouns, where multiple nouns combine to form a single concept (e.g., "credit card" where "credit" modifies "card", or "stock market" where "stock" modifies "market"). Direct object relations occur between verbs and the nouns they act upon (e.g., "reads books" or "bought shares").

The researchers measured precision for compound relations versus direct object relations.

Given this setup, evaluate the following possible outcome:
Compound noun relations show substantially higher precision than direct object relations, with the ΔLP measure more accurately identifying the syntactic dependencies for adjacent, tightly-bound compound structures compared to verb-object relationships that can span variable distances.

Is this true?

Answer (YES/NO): YES